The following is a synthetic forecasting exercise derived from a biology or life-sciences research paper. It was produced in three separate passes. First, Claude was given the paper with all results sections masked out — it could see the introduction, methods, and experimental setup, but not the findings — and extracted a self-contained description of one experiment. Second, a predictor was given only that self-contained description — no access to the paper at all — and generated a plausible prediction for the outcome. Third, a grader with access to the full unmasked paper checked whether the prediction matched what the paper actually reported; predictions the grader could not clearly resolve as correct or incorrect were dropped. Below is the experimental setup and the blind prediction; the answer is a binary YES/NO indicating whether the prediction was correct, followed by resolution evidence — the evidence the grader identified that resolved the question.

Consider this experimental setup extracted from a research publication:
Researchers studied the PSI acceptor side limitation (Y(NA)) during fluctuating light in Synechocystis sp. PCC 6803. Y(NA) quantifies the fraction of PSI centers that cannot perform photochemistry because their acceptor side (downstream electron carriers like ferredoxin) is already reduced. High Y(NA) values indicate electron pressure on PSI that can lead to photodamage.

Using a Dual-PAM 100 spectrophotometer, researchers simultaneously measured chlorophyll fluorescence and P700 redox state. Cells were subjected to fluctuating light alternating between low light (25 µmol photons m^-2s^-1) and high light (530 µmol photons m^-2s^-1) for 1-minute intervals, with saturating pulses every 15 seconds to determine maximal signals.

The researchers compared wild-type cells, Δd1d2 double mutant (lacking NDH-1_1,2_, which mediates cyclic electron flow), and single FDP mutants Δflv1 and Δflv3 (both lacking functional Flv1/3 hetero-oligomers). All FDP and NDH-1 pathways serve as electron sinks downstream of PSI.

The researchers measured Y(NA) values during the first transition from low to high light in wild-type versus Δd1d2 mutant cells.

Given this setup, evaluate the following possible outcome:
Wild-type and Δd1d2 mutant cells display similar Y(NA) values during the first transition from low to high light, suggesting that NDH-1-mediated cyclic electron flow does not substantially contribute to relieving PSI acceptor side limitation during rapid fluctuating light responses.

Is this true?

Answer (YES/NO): YES